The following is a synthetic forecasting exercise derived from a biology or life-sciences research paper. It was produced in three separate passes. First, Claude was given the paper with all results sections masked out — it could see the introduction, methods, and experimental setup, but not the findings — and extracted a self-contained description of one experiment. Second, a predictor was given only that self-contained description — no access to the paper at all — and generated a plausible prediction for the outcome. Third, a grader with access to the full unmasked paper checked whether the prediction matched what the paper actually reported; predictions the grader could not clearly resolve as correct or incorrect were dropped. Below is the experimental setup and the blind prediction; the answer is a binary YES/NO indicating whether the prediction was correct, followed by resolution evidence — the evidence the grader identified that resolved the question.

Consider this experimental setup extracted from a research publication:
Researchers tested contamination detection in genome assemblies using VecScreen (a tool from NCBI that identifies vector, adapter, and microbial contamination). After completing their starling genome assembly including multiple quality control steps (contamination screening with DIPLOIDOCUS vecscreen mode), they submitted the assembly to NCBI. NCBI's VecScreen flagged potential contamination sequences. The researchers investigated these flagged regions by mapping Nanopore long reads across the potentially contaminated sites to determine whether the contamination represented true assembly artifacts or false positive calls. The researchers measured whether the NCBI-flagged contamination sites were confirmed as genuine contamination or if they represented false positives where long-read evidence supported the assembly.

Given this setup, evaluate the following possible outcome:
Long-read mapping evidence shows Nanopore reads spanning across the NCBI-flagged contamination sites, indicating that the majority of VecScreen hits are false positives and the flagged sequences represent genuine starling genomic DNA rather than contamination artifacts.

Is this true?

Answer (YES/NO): NO